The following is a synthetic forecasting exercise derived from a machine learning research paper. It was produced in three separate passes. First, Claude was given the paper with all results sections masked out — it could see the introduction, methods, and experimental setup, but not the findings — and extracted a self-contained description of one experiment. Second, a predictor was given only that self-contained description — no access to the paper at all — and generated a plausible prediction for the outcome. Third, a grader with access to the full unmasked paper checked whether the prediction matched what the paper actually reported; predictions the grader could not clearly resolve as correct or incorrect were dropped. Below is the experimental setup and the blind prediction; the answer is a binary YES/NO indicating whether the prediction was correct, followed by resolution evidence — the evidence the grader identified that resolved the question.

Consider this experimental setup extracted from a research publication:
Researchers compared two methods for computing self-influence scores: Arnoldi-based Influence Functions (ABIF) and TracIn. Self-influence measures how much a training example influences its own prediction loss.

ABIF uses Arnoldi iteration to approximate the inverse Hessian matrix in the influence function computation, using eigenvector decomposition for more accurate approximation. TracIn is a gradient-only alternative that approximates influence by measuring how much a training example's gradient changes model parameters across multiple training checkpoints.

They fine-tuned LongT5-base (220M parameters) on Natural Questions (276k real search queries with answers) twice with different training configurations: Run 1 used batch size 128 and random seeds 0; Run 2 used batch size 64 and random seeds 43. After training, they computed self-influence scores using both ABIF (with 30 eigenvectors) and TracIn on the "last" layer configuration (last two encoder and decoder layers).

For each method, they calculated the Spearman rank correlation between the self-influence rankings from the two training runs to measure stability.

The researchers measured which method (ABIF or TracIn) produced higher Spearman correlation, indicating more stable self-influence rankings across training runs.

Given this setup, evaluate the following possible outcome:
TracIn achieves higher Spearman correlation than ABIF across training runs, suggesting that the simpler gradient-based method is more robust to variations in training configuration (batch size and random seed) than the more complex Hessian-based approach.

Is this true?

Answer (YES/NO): YES